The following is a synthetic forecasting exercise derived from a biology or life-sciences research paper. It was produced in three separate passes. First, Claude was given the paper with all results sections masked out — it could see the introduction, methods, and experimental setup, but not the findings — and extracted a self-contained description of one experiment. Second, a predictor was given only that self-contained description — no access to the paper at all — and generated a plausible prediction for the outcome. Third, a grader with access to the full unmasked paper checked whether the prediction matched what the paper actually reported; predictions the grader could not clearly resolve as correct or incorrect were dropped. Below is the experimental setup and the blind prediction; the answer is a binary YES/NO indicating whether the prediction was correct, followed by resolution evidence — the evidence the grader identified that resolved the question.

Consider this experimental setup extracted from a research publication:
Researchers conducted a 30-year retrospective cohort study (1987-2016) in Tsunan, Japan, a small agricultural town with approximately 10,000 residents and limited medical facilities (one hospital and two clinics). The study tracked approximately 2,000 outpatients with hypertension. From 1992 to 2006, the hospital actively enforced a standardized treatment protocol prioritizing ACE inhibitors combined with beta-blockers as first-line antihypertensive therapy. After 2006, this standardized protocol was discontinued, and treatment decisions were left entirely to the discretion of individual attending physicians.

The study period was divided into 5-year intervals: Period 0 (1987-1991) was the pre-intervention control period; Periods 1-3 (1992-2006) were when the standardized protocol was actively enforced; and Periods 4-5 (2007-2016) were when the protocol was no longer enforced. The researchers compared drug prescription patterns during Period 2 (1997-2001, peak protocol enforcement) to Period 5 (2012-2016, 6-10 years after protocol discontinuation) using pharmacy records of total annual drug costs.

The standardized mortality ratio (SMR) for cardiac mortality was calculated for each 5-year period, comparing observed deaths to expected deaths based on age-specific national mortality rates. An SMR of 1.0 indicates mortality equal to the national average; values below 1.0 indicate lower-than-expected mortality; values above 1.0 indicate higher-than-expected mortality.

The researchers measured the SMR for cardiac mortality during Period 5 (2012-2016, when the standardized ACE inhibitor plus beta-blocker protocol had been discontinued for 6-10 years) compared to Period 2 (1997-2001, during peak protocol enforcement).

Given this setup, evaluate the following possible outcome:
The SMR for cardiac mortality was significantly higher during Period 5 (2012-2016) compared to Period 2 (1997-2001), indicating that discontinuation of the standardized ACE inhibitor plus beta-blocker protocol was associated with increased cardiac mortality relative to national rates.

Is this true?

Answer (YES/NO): NO